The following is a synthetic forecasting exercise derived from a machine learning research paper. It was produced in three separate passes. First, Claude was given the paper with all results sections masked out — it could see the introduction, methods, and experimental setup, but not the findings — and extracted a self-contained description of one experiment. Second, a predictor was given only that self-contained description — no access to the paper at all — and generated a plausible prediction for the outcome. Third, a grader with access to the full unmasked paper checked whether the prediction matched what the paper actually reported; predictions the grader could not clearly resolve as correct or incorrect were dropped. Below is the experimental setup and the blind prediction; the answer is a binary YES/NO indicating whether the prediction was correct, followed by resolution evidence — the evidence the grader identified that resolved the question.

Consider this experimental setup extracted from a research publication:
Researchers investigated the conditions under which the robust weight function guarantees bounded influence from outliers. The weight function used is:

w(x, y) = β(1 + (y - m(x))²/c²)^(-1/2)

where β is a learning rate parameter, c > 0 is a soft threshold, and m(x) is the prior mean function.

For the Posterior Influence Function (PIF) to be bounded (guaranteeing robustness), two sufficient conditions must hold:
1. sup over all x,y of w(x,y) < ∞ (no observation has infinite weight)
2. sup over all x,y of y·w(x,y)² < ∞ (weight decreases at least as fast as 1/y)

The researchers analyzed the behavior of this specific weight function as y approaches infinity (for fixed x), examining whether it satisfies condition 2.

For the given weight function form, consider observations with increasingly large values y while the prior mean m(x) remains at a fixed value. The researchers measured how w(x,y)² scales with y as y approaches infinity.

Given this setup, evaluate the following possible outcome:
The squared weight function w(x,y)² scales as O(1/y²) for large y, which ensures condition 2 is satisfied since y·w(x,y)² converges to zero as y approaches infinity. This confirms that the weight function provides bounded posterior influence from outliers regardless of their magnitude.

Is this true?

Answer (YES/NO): YES